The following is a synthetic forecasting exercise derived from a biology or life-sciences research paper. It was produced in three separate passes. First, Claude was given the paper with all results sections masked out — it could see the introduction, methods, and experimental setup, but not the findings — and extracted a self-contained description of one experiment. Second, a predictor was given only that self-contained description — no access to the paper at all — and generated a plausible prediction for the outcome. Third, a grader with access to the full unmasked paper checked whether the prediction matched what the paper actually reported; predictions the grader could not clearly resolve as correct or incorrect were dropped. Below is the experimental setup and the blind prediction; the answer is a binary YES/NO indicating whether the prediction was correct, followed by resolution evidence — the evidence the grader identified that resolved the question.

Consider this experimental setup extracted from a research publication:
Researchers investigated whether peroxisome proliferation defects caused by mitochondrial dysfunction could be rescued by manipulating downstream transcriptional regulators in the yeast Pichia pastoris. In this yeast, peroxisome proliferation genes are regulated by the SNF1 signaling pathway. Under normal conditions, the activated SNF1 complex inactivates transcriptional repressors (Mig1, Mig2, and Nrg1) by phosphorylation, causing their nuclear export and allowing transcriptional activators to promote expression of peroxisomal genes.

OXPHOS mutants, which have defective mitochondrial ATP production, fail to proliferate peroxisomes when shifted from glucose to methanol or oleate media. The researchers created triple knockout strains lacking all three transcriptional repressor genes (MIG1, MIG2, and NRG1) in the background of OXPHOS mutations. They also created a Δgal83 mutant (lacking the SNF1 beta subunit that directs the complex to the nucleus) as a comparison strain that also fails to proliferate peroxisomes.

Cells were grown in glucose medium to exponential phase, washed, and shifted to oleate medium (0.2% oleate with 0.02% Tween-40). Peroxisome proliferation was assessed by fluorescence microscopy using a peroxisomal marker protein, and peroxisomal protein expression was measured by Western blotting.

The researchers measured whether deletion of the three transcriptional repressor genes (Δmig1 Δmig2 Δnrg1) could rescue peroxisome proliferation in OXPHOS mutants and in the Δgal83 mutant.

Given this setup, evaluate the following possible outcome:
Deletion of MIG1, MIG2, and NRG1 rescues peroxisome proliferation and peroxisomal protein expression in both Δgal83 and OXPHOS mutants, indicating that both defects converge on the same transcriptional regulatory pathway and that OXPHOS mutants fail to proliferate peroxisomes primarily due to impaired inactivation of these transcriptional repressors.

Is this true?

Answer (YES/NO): YES